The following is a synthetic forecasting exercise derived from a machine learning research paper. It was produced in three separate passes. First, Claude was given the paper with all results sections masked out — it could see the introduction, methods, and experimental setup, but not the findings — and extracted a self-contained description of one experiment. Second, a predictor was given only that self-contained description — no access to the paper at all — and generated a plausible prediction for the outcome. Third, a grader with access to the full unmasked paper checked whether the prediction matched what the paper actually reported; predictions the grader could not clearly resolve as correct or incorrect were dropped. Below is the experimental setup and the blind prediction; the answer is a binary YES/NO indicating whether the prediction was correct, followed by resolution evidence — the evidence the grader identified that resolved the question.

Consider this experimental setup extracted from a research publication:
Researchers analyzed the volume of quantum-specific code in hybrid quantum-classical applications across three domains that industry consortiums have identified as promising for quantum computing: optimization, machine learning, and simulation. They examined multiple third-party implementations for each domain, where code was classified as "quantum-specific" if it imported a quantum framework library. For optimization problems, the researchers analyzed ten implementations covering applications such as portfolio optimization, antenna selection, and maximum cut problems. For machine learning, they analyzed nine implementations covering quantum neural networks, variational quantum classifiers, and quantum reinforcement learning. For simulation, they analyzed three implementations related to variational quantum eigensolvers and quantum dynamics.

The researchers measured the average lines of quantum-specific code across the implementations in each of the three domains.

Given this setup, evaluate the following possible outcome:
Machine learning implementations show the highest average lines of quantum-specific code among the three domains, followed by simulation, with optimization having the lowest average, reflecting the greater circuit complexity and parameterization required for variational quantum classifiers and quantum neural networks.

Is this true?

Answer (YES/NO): YES